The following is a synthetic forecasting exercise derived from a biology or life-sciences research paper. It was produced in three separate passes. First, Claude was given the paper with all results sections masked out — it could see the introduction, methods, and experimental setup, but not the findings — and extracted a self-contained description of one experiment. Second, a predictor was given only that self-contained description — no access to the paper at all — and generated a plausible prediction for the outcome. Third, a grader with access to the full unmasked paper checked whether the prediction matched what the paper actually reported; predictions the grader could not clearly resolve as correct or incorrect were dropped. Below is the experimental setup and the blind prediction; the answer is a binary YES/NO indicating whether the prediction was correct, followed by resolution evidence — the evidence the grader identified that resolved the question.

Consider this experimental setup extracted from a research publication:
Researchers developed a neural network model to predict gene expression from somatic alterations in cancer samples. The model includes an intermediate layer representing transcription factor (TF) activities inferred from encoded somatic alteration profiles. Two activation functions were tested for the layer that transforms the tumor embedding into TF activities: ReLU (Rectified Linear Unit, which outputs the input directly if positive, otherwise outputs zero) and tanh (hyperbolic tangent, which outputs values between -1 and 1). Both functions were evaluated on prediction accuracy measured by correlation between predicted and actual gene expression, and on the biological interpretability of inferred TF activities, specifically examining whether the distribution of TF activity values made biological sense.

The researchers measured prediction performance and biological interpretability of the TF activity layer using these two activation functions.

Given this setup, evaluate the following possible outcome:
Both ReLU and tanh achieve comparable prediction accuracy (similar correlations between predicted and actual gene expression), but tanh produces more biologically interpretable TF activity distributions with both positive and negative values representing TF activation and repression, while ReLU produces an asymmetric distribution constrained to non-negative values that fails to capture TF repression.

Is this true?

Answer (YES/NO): NO